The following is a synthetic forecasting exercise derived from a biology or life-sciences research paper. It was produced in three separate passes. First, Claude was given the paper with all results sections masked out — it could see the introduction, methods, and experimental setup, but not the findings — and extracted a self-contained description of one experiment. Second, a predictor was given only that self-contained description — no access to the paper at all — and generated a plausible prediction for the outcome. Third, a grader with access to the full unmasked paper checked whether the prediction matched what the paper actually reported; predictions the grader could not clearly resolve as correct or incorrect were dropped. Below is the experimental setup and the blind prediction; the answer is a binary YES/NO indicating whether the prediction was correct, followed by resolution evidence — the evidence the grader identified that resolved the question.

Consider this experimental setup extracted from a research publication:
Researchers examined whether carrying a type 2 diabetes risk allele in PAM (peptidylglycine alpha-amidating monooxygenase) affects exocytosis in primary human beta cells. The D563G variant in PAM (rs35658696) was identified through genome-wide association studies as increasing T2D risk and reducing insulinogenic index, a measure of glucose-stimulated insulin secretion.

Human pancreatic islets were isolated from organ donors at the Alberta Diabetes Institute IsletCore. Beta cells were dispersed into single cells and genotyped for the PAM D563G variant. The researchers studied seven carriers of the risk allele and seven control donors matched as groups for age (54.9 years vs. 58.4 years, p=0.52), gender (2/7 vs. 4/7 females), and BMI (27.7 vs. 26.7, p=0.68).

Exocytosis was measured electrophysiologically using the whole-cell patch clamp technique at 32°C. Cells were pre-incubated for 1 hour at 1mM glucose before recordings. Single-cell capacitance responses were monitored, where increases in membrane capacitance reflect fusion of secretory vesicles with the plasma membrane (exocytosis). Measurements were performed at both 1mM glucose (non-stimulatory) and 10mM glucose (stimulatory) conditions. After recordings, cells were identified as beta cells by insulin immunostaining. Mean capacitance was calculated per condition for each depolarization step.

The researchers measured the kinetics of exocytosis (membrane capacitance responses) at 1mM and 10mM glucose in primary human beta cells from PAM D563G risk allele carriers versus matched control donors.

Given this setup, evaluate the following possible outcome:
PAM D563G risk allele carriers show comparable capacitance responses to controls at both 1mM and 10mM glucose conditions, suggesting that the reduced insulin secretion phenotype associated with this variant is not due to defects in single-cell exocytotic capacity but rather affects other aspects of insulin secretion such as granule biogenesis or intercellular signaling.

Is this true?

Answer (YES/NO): NO